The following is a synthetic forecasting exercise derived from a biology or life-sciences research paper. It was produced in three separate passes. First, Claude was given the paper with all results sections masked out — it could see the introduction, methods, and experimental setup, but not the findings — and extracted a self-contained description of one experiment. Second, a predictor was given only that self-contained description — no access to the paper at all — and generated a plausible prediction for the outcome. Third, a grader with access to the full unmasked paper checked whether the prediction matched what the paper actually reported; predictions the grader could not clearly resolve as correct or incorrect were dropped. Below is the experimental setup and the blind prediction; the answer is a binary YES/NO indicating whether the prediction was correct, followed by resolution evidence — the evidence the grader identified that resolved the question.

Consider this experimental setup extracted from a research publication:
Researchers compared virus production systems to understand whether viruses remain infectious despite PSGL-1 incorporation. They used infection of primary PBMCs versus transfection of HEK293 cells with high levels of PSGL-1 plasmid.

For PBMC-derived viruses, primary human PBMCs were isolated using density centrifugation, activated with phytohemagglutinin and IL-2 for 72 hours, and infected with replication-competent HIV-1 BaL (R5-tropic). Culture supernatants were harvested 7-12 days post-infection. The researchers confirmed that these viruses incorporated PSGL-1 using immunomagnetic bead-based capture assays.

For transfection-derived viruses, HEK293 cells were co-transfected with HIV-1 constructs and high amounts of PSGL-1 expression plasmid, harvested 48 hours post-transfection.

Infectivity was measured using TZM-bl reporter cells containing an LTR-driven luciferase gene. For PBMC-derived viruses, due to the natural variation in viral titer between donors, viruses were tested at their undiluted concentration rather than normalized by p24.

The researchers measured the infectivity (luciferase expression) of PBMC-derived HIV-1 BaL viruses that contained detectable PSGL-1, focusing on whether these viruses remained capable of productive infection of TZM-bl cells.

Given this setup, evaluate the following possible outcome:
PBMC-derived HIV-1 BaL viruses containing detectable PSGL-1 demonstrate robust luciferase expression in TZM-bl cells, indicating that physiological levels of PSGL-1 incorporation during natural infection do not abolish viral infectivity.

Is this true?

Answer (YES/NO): YES